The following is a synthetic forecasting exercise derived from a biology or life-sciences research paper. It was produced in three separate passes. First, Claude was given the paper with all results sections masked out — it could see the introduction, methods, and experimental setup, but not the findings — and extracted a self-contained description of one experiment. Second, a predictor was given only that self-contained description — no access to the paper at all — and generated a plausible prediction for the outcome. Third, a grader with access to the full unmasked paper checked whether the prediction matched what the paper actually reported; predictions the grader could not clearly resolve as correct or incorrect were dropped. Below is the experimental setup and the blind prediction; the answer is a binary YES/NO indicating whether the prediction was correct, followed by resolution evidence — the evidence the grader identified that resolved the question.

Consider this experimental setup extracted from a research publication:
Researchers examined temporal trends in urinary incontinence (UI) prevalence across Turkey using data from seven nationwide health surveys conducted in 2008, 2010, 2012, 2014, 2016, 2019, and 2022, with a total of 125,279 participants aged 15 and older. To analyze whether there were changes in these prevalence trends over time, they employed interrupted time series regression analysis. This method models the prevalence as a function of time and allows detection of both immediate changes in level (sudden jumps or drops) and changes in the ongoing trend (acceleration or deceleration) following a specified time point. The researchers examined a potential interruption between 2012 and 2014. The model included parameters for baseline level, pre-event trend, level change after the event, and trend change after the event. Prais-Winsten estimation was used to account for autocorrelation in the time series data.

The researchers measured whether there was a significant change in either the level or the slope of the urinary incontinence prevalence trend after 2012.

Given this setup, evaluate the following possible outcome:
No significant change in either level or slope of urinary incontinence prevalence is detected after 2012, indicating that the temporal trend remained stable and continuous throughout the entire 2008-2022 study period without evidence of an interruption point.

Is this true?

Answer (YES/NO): NO